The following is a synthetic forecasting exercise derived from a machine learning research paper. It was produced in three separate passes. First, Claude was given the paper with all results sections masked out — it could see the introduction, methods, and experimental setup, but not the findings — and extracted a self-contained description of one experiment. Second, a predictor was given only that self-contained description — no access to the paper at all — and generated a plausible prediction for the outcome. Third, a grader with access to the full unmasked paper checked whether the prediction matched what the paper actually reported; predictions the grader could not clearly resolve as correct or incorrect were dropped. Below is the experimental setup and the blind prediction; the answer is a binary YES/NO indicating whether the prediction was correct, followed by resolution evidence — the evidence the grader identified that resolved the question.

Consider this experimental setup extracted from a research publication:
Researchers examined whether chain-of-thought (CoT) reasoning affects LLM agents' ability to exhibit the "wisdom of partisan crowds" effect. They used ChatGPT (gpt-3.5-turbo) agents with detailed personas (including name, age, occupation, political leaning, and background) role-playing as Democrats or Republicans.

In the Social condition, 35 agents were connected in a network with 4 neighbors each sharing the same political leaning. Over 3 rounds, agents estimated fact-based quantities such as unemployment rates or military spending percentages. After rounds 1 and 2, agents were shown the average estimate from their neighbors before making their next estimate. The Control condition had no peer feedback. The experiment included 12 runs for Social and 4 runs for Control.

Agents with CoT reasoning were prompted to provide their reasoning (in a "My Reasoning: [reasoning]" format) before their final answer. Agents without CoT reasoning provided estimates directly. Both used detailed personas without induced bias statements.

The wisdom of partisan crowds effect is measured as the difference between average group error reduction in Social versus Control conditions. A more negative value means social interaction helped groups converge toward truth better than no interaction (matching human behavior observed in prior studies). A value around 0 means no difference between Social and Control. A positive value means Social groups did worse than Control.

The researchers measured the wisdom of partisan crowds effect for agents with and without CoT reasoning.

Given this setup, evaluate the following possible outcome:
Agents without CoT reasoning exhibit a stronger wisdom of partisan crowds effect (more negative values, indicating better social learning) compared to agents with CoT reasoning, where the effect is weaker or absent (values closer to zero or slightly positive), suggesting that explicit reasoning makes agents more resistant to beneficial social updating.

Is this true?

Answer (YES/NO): YES